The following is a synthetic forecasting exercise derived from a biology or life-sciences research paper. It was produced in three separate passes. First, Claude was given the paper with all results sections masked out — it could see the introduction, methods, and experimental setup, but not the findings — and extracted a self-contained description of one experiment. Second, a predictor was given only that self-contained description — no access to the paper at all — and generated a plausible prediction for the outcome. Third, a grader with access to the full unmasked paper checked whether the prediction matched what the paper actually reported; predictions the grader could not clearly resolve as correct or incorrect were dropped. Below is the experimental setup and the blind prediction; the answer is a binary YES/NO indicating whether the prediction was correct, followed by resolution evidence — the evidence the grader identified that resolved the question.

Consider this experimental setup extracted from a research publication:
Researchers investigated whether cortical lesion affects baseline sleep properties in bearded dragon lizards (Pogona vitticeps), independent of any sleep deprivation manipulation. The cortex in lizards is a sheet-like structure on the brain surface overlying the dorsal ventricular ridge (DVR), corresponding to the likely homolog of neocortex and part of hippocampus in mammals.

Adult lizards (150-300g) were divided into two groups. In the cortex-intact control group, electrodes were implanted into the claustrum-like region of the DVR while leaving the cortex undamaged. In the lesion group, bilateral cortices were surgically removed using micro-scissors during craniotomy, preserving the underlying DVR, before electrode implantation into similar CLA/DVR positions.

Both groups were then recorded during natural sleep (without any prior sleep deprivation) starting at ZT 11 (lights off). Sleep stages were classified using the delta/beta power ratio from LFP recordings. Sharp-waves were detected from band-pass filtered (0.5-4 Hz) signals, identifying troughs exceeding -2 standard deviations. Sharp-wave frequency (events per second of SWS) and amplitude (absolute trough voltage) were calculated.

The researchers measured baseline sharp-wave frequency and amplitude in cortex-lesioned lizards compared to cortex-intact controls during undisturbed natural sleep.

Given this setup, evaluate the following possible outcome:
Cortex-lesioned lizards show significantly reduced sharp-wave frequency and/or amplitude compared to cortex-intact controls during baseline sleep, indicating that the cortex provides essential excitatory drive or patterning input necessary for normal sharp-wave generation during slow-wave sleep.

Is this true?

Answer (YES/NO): NO